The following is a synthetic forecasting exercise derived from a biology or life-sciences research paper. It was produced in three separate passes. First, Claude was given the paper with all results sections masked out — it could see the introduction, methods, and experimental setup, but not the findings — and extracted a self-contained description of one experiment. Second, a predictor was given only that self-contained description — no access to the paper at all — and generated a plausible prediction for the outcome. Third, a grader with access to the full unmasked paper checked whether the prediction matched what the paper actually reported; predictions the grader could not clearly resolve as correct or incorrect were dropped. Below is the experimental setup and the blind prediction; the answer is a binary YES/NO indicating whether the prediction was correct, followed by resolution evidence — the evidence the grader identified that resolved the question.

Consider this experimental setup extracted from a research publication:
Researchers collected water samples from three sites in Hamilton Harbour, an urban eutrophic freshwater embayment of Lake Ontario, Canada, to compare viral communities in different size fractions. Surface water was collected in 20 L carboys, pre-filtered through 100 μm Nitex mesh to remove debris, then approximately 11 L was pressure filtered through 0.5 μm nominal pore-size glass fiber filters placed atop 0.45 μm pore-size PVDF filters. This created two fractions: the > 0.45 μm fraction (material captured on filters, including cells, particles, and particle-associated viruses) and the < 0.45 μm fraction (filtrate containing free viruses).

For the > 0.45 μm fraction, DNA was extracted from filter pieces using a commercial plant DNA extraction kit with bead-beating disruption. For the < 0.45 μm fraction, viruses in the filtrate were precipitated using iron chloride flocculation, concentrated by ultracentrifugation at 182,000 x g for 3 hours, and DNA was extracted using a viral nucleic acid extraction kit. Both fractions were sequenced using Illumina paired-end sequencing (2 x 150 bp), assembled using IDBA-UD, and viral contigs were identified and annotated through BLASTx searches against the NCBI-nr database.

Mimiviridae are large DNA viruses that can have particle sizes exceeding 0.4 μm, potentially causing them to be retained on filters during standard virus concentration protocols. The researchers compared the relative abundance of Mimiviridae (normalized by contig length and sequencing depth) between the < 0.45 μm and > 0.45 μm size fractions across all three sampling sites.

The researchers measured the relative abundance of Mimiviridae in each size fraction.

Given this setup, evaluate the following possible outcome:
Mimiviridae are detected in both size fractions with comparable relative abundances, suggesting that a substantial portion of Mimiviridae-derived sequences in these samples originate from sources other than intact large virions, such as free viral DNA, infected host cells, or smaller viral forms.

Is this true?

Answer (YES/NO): NO